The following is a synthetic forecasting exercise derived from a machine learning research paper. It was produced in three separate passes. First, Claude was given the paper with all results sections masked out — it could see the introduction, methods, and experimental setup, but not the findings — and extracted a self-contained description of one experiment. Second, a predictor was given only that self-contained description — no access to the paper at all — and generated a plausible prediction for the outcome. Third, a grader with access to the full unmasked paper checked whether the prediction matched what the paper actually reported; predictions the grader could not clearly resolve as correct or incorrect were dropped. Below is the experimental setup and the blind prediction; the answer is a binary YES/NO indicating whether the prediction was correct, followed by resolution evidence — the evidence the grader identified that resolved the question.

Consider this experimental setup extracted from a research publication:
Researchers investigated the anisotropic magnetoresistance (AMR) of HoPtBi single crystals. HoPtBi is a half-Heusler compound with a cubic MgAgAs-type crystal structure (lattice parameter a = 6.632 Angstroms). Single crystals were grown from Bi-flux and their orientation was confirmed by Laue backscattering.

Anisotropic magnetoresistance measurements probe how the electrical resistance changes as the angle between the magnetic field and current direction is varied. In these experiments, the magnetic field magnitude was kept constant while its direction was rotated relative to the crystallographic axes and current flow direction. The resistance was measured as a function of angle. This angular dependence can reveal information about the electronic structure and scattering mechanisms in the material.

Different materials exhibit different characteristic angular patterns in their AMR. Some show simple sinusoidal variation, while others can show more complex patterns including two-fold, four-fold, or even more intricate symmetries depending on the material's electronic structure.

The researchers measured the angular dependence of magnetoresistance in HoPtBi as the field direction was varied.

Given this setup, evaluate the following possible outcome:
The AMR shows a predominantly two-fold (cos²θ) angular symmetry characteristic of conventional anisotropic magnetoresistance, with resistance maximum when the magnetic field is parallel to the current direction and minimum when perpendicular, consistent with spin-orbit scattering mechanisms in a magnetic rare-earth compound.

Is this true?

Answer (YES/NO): NO